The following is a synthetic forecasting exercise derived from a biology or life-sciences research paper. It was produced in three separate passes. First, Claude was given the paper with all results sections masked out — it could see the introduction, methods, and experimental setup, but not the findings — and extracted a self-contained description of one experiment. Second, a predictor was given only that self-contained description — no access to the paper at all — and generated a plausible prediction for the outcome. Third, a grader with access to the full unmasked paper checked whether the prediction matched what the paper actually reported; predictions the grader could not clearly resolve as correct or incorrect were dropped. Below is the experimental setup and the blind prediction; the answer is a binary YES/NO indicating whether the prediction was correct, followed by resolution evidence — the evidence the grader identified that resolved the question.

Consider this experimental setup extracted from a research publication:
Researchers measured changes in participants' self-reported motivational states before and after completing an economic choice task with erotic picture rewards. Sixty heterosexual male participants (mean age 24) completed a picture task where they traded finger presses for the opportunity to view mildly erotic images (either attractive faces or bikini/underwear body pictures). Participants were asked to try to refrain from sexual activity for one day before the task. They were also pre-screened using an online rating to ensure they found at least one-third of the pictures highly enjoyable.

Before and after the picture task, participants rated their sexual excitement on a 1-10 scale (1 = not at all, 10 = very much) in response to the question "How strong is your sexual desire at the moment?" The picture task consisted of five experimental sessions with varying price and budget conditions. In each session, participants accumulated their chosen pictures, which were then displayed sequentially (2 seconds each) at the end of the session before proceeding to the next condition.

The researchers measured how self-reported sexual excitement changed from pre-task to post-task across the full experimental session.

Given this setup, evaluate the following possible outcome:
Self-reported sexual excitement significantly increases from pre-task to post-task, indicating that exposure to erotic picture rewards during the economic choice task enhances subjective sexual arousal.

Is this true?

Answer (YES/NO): YES